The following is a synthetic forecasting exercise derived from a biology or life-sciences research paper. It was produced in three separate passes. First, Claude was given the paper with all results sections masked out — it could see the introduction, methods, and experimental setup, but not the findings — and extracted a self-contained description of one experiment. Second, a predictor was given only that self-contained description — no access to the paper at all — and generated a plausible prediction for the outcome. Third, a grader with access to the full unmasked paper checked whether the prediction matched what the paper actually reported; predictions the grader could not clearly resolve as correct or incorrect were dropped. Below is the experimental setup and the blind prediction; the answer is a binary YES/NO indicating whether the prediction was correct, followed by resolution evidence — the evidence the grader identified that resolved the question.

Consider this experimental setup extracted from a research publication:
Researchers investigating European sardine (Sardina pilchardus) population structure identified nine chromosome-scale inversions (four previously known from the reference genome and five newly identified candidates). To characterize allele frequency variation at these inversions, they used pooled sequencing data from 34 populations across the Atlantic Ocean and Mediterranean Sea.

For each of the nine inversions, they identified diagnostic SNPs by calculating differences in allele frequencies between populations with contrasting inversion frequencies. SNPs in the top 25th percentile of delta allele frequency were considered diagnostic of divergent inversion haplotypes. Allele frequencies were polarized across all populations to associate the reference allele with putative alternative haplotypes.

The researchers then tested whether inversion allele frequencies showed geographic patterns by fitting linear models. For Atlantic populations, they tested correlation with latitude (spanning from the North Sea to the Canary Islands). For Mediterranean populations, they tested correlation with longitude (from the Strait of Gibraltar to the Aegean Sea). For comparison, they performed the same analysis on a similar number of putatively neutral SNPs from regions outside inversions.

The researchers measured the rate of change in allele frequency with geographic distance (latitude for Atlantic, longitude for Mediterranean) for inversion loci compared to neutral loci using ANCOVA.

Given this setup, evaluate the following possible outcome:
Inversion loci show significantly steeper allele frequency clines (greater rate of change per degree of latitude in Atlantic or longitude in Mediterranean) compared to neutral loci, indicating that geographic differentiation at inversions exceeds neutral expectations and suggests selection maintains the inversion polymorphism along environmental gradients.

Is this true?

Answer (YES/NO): YES